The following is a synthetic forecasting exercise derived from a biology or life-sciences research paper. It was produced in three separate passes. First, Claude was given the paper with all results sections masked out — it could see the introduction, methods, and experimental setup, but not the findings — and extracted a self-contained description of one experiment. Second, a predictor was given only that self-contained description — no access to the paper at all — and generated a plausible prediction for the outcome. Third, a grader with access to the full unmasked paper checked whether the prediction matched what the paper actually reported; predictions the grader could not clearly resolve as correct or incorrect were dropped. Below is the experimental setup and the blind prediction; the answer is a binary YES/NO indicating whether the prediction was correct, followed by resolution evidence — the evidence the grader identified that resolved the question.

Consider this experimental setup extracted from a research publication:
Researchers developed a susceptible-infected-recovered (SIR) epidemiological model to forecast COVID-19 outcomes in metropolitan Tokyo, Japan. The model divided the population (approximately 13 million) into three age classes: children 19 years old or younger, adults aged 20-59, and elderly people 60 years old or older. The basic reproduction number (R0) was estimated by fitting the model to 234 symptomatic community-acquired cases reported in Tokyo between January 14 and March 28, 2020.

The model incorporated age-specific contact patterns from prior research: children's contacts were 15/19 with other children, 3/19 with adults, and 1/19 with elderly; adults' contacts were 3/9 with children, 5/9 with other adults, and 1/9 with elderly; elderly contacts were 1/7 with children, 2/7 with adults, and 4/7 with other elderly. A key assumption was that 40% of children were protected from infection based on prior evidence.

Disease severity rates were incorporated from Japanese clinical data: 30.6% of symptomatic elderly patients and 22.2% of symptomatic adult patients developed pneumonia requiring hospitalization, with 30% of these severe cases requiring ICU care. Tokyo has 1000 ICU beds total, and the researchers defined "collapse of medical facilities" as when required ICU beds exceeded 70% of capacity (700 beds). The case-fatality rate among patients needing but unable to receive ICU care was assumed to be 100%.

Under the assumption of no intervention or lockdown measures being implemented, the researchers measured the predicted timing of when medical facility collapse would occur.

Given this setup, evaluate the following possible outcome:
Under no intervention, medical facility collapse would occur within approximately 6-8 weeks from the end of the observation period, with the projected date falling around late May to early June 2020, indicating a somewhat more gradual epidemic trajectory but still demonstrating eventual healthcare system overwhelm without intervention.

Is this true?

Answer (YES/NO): NO